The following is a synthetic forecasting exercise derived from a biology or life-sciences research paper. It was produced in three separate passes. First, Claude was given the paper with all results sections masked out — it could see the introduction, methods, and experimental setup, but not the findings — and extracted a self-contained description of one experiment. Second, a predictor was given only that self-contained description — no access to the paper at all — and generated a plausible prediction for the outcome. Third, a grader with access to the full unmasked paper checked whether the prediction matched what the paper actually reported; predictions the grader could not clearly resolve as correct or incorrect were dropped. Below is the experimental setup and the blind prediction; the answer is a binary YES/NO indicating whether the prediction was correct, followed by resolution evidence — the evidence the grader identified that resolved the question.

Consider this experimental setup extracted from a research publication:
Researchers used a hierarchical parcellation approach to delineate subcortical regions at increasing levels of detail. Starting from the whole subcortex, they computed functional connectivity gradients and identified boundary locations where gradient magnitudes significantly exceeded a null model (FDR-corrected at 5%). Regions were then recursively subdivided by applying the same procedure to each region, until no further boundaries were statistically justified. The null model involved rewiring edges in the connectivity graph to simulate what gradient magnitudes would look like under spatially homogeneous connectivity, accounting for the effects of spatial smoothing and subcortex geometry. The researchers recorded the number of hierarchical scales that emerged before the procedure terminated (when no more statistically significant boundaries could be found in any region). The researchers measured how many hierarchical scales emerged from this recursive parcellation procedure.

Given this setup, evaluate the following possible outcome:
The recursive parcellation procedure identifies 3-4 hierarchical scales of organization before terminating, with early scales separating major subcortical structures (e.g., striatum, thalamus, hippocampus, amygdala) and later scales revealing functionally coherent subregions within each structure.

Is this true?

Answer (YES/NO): YES